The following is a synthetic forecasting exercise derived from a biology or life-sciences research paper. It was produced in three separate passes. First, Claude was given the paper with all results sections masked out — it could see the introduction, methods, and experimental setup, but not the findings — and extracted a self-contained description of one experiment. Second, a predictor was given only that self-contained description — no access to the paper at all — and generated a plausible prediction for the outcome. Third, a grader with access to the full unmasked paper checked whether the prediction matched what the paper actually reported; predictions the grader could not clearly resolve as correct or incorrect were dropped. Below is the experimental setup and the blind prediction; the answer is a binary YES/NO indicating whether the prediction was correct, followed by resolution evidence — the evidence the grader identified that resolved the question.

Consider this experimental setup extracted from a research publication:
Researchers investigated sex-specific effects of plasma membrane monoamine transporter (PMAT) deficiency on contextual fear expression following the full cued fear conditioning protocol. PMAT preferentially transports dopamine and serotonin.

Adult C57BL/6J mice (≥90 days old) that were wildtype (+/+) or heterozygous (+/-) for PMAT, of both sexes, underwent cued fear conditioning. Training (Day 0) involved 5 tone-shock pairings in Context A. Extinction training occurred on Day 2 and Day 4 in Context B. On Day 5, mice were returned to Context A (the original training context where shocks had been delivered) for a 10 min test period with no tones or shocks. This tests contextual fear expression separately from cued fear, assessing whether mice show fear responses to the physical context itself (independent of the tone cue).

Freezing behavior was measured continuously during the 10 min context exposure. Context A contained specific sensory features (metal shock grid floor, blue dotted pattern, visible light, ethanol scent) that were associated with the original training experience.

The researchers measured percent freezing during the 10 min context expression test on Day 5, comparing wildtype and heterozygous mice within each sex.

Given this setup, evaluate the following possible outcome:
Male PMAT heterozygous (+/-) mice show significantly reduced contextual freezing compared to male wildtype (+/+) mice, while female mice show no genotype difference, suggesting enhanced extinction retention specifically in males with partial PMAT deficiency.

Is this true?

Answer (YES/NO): NO